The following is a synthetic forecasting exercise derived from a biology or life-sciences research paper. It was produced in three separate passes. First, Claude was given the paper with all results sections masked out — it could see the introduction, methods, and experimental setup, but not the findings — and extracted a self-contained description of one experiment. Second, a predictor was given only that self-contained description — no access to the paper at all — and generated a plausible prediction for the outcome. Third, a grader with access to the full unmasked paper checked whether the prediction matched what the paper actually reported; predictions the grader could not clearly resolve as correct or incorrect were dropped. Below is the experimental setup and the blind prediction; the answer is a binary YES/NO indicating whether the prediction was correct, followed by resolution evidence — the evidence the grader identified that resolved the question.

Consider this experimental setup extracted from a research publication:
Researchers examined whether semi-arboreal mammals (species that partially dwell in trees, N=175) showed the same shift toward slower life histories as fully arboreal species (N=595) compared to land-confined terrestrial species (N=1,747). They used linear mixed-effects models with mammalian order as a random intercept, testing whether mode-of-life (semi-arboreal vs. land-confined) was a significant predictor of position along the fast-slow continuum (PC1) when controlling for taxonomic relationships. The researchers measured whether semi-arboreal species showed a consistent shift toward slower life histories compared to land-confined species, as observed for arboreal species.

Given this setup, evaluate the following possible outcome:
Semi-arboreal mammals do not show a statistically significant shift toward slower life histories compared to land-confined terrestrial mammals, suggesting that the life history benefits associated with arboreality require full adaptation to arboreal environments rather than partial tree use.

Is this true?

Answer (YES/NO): YES